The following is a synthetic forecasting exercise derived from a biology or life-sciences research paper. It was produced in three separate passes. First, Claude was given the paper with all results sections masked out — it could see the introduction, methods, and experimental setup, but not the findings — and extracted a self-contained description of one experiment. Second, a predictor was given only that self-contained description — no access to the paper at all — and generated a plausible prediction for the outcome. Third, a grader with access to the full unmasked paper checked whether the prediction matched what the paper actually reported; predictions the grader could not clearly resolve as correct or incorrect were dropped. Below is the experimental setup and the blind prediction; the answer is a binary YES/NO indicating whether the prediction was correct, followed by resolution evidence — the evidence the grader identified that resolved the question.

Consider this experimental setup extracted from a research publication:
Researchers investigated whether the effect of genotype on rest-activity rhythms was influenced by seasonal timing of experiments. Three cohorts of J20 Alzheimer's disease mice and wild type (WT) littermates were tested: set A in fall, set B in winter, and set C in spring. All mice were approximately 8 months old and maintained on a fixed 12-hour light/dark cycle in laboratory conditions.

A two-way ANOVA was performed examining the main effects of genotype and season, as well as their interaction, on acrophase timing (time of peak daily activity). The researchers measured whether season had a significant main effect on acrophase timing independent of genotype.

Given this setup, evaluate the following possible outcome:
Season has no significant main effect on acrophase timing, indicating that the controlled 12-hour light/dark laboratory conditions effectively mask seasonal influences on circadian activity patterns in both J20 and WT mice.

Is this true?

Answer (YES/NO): YES